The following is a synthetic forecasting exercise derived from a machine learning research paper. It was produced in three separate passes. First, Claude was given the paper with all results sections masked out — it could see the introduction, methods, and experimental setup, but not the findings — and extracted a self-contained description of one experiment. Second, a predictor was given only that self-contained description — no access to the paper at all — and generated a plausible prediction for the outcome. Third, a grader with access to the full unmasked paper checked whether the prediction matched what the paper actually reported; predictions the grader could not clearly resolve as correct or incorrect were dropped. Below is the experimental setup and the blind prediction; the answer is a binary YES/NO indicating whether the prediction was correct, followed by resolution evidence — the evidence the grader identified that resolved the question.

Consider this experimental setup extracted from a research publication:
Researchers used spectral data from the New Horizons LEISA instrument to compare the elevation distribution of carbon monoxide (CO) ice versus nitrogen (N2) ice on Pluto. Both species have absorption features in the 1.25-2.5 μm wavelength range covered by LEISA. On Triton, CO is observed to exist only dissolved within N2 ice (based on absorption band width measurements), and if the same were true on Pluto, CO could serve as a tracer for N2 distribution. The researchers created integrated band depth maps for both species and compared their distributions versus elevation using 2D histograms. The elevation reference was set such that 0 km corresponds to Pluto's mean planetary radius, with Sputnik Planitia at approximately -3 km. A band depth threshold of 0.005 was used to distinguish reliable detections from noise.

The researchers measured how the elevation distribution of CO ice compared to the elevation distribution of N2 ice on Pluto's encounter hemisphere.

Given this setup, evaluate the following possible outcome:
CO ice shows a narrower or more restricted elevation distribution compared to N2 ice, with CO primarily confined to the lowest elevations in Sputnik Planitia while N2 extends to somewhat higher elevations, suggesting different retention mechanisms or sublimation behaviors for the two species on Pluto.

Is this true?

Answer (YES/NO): NO